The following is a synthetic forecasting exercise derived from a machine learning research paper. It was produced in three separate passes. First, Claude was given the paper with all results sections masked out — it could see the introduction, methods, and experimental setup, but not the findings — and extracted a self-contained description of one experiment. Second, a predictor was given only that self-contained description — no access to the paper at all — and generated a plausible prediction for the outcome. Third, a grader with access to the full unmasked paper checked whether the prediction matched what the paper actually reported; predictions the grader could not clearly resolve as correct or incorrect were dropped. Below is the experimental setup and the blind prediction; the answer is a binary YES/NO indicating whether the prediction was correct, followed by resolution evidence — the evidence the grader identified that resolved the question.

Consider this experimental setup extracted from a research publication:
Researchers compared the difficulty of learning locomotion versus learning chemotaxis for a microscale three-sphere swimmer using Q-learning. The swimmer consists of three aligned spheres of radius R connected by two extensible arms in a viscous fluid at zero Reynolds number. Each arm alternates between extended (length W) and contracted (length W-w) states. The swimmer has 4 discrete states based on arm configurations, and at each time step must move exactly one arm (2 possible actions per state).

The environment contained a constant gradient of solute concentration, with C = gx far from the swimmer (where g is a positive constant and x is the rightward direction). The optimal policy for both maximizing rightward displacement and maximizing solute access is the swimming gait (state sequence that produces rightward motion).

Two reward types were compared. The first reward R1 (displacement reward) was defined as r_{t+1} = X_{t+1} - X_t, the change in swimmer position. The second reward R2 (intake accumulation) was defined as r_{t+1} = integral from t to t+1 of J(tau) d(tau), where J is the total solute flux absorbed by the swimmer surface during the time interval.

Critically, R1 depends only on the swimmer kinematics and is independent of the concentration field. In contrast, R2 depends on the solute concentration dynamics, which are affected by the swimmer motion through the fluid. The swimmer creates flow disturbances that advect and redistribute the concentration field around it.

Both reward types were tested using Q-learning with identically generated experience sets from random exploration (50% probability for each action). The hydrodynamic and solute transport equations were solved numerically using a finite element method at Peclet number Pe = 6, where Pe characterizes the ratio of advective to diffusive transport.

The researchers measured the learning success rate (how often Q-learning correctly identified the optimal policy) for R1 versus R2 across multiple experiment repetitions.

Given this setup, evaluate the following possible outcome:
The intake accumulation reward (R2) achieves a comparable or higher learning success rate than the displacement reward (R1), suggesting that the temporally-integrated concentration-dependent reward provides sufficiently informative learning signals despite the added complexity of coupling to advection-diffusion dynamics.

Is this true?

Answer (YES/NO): NO